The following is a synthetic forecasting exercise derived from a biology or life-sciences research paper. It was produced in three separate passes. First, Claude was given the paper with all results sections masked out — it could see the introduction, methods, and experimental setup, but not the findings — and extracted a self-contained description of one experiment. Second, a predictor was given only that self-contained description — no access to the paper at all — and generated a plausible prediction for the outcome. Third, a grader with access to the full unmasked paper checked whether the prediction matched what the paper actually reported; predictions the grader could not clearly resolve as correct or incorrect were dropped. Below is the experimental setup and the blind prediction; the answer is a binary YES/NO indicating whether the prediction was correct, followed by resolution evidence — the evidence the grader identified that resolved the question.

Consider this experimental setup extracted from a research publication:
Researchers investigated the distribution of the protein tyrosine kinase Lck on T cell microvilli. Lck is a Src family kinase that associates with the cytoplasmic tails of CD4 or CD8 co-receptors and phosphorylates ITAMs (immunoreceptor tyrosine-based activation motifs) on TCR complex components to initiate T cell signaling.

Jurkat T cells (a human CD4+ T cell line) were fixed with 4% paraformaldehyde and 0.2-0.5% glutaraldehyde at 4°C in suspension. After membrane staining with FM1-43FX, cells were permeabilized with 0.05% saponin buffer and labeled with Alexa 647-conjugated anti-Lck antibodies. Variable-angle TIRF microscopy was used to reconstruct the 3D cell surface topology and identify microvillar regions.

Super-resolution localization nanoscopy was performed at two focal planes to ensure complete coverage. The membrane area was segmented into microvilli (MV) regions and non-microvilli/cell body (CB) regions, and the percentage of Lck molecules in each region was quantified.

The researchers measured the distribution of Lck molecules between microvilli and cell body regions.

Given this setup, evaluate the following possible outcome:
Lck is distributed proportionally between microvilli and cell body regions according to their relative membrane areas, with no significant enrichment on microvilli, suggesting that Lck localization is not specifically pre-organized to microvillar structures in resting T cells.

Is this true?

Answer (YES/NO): NO